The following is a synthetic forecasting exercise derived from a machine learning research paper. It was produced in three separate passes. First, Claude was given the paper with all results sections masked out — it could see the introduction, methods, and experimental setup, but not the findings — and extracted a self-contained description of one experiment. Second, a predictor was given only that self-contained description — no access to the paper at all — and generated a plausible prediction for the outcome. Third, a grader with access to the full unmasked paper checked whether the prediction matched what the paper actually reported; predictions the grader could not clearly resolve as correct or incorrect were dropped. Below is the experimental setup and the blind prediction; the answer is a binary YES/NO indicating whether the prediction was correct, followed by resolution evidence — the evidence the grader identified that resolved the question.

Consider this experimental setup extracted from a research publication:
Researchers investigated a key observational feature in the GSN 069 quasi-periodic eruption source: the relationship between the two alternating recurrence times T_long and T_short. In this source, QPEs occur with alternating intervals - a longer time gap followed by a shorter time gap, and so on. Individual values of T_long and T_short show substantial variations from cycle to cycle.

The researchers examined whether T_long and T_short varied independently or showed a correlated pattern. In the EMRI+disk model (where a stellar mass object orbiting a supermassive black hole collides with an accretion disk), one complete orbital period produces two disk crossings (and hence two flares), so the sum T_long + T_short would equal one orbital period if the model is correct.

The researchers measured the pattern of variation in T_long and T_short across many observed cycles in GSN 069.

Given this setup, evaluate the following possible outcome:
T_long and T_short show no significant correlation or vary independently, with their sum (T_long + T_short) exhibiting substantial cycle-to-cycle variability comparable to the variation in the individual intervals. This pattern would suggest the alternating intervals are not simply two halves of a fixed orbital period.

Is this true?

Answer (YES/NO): NO